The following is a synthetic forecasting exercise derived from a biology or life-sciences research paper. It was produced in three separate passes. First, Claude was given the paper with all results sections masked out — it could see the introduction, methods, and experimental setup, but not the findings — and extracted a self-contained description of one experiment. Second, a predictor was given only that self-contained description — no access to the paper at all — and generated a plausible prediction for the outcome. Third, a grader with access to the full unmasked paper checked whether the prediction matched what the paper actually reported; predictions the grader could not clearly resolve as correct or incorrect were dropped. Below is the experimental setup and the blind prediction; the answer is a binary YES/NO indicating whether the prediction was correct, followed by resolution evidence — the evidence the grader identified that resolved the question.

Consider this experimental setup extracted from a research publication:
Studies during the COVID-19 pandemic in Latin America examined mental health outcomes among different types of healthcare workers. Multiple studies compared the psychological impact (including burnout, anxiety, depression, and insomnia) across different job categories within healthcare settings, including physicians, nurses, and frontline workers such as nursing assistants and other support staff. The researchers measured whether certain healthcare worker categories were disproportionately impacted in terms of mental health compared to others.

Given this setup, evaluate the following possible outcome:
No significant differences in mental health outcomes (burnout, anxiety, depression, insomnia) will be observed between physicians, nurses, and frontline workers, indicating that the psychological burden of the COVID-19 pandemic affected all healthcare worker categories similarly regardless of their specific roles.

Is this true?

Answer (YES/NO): NO